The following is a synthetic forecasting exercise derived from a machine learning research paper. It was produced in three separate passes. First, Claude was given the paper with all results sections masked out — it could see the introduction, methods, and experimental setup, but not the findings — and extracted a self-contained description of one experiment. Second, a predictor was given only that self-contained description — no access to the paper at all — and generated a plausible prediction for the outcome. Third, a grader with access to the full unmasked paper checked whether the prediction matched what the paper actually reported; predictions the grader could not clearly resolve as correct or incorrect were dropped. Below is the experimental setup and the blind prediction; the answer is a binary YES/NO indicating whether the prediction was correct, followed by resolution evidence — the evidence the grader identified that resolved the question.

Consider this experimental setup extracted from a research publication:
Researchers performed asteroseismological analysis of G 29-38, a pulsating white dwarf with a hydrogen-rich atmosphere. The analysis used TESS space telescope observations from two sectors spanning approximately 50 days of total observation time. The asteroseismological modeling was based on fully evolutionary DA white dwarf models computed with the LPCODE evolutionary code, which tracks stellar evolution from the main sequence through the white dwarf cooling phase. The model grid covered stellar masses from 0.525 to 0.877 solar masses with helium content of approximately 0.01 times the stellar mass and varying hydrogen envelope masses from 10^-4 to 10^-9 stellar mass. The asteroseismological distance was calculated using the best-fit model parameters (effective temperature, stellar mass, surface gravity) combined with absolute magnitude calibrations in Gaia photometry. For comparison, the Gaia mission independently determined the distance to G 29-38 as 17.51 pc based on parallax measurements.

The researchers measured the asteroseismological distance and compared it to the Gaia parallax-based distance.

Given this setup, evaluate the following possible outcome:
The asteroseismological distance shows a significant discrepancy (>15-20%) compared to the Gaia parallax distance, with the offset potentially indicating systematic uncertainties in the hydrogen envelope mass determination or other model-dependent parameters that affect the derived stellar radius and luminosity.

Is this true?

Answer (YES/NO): NO